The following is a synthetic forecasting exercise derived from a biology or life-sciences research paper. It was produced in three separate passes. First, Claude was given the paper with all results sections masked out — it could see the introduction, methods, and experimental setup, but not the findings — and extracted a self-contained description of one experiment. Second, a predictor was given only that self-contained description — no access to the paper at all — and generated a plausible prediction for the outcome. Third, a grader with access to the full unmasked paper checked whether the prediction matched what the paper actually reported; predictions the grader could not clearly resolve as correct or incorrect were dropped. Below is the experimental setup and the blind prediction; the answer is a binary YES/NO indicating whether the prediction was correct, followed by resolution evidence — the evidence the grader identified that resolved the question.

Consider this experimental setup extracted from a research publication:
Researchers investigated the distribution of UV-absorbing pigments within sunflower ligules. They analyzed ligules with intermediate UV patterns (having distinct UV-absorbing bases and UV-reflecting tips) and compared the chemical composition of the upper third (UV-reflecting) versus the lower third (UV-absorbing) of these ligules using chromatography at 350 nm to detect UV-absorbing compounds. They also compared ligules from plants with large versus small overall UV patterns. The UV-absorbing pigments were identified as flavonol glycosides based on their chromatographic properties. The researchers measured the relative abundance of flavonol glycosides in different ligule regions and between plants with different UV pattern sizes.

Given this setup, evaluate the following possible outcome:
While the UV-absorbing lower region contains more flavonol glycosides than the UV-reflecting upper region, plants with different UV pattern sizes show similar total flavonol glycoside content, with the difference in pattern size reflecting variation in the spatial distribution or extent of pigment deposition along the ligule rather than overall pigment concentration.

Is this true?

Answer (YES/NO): NO